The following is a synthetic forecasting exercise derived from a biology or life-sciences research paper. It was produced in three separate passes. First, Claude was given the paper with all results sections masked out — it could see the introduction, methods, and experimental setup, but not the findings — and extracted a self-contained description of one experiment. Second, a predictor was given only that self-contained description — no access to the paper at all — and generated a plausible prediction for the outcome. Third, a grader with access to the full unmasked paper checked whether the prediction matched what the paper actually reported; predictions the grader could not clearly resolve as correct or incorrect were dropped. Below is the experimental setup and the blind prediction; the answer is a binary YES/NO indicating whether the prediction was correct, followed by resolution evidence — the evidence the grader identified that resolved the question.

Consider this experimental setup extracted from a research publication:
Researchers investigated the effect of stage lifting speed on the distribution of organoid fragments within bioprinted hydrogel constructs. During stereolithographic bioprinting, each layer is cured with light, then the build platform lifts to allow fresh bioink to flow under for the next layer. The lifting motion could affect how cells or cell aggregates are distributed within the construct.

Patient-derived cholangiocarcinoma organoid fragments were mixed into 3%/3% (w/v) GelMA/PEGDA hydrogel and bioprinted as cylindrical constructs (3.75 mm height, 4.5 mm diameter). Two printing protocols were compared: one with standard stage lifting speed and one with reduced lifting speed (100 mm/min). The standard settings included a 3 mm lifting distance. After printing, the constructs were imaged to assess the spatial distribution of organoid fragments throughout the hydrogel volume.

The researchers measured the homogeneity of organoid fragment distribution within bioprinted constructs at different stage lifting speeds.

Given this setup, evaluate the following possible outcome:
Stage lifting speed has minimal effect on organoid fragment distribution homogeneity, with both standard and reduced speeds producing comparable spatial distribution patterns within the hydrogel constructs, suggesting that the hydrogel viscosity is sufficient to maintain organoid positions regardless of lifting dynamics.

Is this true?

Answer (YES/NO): NO